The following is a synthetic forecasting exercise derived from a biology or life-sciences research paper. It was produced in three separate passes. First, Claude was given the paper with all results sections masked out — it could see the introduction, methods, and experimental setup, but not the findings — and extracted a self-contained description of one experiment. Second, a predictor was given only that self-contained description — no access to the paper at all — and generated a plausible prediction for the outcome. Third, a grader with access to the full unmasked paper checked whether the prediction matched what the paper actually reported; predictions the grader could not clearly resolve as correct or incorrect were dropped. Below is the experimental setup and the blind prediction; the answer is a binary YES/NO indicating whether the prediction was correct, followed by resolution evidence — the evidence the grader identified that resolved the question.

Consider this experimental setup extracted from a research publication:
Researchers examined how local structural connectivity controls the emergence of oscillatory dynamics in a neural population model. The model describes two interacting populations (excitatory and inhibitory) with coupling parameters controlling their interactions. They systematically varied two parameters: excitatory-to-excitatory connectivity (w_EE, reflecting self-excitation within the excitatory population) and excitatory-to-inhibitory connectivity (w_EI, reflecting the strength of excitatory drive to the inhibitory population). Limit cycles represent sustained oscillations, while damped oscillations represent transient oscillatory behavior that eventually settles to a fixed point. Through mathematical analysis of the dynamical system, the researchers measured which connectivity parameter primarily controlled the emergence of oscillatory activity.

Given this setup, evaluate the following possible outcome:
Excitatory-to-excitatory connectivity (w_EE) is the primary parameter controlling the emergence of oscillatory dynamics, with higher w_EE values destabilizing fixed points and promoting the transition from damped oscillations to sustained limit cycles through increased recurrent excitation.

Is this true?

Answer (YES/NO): NO